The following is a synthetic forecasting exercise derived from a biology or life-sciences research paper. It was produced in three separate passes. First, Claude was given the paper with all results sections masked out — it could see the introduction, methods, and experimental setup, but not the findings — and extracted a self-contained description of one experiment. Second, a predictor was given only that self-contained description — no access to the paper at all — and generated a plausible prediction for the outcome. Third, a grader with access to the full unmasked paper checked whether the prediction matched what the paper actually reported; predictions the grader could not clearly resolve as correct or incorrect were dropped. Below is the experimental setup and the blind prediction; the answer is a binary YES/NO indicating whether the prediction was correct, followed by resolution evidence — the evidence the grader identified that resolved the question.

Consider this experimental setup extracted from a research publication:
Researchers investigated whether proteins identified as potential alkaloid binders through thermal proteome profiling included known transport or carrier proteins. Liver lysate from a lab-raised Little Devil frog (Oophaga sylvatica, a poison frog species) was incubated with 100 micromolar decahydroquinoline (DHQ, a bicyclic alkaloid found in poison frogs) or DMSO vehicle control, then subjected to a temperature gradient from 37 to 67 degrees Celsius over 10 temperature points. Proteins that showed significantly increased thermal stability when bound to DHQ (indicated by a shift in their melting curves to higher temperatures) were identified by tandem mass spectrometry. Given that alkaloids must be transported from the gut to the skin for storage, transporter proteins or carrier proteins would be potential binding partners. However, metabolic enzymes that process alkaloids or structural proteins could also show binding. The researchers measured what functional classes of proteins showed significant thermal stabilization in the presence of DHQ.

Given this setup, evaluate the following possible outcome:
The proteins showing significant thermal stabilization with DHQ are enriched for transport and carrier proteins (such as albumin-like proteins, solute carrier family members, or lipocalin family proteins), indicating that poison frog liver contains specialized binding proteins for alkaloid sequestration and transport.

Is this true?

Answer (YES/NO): NO